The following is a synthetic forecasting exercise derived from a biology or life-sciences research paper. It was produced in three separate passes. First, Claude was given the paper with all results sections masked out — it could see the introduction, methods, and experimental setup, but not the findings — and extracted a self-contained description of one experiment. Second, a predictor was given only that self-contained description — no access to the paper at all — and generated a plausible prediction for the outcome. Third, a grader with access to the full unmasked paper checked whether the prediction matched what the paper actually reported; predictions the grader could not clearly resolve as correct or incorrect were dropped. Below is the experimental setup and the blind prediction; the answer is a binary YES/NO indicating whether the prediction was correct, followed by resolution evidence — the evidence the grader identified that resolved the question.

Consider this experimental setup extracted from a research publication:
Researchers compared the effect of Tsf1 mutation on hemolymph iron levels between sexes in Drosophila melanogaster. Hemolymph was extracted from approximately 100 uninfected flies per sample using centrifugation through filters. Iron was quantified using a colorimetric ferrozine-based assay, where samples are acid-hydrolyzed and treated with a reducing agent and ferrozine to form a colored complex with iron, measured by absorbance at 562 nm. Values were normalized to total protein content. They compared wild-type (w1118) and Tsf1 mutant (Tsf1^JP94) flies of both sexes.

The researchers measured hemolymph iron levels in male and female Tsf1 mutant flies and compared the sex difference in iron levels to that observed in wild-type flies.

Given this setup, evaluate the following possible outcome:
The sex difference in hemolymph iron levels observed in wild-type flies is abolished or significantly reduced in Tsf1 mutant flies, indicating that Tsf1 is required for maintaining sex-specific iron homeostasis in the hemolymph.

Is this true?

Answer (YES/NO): YES